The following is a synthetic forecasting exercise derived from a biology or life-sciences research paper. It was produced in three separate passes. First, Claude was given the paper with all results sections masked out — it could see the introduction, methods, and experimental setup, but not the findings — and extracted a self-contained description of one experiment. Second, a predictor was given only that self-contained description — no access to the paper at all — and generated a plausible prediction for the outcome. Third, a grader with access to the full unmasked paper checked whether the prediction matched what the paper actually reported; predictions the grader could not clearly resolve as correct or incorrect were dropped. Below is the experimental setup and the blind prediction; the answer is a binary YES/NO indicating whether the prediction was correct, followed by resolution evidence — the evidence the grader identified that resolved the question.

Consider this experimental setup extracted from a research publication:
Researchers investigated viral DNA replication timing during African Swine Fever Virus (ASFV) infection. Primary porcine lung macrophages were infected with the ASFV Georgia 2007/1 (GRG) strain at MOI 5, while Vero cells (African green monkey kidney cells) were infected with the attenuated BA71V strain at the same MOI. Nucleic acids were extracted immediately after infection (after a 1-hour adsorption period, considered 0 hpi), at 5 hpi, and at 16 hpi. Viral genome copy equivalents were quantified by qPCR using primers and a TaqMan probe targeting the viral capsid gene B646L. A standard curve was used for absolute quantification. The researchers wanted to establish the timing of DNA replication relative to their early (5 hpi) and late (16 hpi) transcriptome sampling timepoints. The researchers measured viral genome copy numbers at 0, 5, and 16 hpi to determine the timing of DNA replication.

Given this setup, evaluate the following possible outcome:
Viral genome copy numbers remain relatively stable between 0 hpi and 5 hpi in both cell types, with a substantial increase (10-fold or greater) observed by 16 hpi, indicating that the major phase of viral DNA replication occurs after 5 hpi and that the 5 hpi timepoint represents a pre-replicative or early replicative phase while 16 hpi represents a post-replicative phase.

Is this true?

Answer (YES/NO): YES